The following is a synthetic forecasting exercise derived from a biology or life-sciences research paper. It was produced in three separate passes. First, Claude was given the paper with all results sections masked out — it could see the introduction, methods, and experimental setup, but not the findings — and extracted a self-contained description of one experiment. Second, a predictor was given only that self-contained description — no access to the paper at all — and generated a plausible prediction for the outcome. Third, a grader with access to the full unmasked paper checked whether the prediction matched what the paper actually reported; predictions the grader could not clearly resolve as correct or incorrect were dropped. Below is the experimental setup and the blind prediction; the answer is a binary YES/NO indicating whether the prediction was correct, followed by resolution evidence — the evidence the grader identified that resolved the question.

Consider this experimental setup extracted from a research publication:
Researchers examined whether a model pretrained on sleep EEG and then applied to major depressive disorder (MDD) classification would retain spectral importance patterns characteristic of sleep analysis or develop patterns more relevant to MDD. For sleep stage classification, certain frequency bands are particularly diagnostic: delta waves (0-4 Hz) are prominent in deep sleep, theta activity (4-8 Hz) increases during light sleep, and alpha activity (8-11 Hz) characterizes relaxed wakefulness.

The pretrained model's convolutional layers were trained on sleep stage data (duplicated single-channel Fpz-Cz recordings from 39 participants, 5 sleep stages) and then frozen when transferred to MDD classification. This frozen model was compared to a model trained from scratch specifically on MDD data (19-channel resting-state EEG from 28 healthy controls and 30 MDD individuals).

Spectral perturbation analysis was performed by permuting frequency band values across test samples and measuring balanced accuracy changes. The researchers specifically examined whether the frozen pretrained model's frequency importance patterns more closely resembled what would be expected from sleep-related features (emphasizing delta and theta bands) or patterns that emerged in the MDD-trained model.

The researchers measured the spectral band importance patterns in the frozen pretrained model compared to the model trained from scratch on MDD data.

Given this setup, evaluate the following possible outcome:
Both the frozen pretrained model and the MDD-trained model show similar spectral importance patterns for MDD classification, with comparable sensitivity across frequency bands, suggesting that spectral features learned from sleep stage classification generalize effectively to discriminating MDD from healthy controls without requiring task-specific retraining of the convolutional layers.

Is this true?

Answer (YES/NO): NO